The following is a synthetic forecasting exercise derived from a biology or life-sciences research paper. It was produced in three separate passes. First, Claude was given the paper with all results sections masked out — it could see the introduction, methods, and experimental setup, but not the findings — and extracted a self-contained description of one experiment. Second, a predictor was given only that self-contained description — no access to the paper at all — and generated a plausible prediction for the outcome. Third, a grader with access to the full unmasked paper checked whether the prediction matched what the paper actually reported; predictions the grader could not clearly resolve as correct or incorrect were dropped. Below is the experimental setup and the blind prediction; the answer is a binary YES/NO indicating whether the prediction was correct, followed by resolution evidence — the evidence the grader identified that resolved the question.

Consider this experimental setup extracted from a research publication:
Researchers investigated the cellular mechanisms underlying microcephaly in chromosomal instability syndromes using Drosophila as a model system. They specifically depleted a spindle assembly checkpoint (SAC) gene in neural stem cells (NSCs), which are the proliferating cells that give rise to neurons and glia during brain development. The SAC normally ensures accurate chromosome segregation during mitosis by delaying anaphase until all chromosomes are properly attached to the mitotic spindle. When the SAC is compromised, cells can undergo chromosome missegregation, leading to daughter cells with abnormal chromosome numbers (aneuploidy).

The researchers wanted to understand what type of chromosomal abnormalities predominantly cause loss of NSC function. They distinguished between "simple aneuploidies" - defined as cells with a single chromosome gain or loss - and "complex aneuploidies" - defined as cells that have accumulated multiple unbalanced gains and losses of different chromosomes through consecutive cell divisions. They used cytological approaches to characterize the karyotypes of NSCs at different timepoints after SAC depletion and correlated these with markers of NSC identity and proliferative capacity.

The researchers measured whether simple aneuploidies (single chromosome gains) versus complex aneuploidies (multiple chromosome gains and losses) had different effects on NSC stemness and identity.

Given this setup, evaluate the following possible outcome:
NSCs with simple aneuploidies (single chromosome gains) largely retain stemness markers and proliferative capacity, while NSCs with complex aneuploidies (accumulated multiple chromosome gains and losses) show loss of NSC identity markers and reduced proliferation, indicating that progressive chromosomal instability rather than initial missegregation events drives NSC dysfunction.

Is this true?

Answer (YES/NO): YES